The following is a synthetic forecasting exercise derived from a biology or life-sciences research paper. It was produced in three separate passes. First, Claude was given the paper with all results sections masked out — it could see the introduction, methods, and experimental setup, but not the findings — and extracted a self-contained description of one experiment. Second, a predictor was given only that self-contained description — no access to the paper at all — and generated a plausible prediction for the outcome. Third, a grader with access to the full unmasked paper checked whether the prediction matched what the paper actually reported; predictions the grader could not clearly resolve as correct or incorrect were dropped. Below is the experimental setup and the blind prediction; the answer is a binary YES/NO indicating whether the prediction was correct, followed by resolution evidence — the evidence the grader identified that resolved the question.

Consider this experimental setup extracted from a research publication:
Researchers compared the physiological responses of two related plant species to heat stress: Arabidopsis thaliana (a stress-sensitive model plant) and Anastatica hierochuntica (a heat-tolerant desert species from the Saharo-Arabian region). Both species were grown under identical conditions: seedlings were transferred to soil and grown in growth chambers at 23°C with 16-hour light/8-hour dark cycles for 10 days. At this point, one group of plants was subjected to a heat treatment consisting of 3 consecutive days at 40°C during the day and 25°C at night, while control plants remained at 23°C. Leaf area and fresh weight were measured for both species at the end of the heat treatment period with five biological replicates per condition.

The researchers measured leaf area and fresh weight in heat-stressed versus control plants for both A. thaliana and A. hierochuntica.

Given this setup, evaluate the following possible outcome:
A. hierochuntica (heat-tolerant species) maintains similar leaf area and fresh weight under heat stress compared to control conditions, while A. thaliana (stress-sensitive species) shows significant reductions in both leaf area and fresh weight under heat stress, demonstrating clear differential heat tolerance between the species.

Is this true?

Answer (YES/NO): YES